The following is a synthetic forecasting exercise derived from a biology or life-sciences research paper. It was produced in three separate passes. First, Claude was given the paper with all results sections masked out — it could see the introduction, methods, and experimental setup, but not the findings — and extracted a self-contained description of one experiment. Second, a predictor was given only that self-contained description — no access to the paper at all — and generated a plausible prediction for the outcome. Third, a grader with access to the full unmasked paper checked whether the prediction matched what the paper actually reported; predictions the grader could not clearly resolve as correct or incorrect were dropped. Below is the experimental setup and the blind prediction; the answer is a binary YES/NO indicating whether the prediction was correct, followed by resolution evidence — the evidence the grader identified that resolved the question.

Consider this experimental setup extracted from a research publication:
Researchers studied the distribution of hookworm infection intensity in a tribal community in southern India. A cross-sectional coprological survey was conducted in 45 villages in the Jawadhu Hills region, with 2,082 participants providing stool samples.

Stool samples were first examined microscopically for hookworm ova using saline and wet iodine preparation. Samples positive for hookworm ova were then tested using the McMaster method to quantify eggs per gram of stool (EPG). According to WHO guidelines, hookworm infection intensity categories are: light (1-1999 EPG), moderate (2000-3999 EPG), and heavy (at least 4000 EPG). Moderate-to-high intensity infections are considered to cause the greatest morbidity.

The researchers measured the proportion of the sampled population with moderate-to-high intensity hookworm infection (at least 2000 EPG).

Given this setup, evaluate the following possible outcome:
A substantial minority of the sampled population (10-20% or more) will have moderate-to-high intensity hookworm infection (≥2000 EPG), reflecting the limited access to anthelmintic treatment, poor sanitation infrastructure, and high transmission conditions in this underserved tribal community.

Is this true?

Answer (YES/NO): NO